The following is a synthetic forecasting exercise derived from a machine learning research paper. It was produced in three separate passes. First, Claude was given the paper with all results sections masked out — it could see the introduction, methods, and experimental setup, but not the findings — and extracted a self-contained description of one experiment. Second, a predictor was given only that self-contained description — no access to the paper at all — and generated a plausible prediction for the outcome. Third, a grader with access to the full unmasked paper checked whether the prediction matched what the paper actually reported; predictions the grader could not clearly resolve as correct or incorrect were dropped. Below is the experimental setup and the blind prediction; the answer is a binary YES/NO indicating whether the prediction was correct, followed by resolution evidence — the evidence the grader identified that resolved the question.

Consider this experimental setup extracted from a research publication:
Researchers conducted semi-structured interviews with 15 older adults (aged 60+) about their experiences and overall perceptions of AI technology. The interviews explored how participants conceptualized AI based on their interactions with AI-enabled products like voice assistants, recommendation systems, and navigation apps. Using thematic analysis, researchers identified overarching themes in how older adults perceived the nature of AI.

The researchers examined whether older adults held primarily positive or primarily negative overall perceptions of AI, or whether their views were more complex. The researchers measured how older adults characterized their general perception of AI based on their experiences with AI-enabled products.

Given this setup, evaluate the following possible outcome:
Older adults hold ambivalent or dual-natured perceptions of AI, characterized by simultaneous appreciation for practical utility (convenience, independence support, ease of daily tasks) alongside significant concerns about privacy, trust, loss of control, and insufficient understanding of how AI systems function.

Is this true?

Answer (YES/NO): YES